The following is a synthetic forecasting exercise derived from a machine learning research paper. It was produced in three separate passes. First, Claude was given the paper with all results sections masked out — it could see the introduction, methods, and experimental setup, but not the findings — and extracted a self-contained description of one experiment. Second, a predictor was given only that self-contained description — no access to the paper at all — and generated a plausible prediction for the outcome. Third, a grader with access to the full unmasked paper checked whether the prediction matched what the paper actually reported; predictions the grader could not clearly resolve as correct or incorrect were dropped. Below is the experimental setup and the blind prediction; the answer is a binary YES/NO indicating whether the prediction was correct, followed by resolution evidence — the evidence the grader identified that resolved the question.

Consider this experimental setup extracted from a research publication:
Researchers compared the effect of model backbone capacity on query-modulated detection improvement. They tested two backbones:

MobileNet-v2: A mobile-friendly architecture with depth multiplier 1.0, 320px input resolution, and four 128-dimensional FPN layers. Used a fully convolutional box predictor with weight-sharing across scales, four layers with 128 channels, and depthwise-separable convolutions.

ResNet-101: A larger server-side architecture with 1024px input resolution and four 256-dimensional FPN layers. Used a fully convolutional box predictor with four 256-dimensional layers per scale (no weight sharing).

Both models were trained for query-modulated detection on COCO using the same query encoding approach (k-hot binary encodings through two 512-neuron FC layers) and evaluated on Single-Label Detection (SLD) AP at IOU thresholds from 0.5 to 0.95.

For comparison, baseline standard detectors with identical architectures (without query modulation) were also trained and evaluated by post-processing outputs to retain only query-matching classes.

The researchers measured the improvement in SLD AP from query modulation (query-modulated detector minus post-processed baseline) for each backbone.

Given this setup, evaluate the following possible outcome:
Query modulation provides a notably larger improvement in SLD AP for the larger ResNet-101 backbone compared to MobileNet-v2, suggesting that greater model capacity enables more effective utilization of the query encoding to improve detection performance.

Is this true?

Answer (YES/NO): NO